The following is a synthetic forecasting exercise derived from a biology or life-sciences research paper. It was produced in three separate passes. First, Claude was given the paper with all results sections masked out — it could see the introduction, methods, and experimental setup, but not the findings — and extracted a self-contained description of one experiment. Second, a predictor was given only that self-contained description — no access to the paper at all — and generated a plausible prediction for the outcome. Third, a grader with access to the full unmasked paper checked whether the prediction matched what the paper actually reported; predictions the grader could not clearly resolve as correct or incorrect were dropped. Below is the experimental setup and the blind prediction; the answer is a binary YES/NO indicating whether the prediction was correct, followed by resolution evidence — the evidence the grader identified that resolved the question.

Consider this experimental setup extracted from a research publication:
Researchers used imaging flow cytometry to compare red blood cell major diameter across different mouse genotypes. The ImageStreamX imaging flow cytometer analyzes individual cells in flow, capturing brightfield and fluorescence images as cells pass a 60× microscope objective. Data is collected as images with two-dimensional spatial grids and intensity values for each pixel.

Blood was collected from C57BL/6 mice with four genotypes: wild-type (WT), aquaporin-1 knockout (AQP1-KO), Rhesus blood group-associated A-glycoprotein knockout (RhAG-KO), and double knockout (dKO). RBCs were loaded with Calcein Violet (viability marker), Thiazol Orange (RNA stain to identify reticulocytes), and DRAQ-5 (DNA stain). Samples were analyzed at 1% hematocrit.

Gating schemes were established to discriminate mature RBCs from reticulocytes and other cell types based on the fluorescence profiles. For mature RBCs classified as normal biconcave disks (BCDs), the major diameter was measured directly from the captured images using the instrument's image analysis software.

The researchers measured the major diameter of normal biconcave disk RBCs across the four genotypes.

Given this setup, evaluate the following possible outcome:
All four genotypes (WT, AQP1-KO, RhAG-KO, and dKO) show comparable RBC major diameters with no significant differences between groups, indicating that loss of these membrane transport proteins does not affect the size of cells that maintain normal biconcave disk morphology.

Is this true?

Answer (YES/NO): NO